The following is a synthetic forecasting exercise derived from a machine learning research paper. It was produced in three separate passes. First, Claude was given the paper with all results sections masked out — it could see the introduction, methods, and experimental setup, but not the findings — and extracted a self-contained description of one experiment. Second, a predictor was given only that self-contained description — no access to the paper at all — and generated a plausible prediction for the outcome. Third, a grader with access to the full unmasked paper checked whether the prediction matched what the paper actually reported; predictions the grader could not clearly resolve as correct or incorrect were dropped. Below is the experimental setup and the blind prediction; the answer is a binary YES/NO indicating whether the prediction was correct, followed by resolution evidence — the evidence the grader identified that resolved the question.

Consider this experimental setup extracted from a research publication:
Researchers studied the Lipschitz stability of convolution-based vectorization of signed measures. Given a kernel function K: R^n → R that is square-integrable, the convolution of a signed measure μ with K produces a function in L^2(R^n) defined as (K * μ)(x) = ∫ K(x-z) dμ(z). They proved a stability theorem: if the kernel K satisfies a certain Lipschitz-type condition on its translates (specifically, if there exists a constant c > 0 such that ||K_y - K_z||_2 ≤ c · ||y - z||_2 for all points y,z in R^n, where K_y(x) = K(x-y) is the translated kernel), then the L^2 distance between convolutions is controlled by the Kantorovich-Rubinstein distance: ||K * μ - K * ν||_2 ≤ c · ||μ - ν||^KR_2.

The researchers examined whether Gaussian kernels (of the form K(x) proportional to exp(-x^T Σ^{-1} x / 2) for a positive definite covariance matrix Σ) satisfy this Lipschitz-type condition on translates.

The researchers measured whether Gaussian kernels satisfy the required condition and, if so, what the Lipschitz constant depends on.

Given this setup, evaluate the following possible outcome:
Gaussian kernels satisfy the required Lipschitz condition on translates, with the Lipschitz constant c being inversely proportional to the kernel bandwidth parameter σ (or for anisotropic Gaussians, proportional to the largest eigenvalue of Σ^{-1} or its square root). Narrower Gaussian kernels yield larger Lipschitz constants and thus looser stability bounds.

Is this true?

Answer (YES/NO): NO